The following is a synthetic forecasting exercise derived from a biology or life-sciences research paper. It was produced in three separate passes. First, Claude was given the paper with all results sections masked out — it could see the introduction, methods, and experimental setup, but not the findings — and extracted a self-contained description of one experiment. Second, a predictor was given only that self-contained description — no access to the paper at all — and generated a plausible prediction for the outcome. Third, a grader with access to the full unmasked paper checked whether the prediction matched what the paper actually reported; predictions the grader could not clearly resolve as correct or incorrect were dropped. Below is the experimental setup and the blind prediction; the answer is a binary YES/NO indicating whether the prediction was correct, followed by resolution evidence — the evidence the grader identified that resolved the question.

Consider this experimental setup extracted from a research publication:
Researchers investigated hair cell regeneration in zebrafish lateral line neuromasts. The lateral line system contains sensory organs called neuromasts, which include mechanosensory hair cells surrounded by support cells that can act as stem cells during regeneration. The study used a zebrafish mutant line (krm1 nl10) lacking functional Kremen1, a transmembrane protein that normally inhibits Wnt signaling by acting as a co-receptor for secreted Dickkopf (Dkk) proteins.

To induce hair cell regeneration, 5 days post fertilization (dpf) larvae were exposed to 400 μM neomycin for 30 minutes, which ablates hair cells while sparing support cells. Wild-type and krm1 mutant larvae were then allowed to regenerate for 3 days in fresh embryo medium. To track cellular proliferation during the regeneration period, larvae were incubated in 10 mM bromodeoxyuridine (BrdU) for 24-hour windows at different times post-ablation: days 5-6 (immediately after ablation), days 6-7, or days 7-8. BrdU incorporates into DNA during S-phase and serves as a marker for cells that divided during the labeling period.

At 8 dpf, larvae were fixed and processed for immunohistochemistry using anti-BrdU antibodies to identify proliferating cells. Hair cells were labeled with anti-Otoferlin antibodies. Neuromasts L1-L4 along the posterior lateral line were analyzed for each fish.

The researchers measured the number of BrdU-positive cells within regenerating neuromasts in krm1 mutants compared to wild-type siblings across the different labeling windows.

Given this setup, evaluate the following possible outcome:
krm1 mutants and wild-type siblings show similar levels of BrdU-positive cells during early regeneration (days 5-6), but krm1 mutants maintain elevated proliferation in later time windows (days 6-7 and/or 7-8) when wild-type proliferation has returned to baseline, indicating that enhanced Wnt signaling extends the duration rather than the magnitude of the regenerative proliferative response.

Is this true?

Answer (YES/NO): NO